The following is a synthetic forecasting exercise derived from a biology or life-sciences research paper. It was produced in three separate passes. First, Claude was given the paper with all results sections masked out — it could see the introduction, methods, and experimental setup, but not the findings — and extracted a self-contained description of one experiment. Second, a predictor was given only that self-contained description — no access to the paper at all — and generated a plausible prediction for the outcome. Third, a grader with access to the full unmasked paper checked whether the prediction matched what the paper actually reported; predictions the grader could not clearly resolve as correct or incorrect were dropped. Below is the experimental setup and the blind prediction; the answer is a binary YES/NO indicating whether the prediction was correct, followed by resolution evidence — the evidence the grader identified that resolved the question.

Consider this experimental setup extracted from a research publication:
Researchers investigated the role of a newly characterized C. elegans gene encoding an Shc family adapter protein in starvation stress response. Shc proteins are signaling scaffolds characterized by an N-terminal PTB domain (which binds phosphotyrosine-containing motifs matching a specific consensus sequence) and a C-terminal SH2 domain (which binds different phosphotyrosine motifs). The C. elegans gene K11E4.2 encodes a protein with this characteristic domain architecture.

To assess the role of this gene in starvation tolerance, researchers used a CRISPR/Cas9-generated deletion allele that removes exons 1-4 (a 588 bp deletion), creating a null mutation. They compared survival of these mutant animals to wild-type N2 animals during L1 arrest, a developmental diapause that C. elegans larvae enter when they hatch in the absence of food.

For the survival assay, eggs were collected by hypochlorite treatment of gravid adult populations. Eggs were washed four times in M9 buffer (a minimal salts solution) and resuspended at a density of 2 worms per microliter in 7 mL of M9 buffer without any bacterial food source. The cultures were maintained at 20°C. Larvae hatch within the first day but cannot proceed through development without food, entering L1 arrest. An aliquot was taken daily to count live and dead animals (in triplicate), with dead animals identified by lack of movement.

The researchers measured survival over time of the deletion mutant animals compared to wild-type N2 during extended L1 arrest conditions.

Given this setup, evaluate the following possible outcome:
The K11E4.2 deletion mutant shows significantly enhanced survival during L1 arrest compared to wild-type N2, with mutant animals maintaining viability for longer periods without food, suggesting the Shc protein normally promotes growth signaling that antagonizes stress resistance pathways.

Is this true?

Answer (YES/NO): NO